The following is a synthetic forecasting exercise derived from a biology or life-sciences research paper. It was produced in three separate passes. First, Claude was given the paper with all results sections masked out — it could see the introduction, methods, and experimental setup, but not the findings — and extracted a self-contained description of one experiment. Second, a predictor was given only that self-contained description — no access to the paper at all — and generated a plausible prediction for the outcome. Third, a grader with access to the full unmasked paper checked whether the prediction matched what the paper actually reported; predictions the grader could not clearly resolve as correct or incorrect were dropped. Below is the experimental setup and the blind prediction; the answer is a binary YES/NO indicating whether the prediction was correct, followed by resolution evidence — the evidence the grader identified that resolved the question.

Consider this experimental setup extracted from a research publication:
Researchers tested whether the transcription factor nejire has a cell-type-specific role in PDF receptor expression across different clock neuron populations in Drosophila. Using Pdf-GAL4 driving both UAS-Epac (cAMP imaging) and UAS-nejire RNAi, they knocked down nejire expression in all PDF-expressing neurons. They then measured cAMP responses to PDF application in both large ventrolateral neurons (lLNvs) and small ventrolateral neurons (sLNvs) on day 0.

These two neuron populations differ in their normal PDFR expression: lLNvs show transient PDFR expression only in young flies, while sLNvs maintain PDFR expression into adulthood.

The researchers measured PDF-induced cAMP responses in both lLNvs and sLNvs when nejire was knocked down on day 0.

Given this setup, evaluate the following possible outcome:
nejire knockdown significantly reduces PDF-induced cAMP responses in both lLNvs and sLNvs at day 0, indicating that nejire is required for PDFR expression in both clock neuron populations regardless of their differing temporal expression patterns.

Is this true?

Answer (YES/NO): NO